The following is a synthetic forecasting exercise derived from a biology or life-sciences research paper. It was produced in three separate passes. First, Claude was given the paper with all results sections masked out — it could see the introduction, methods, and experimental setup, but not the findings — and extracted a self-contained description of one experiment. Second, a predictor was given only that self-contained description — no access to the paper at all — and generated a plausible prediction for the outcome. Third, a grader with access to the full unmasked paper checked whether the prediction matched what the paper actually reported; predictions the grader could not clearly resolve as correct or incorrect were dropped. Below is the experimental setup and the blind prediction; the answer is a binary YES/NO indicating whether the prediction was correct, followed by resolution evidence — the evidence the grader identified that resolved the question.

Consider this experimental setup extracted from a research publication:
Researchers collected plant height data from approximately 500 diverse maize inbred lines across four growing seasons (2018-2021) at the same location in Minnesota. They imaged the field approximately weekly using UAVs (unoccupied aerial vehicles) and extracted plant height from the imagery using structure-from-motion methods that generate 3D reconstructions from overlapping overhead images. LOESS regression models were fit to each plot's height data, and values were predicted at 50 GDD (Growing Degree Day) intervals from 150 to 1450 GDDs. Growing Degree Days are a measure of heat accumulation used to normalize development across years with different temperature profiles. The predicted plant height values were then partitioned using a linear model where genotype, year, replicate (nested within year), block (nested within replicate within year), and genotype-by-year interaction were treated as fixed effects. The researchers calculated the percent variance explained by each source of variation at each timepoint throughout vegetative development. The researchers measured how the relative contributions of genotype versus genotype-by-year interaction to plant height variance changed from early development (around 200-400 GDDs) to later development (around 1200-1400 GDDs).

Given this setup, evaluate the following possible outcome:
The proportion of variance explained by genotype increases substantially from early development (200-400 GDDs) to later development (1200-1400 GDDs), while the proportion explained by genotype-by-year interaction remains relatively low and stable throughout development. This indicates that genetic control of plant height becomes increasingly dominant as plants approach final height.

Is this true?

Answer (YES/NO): NO